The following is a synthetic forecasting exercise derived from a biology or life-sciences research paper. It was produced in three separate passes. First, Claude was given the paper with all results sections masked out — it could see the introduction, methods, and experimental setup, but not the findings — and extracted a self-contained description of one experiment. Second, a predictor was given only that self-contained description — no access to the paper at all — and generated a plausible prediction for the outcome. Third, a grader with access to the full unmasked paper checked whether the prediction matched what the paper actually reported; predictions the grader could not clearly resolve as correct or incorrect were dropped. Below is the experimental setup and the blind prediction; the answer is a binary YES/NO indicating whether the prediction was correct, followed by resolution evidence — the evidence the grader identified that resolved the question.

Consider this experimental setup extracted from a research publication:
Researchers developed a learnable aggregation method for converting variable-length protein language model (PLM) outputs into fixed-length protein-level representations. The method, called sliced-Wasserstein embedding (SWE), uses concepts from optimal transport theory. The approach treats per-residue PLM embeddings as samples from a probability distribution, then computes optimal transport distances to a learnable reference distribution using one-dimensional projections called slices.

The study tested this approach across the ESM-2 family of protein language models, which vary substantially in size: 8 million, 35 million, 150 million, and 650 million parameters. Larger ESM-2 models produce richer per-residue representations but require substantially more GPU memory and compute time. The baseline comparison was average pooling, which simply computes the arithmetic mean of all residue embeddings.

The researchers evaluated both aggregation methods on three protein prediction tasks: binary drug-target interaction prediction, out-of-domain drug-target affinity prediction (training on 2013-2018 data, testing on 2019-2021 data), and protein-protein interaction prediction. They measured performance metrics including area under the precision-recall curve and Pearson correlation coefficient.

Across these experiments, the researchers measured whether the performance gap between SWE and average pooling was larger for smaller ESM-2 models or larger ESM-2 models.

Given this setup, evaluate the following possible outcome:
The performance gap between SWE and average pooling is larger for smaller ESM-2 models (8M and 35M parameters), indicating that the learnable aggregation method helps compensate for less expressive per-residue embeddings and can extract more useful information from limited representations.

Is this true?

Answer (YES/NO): YES